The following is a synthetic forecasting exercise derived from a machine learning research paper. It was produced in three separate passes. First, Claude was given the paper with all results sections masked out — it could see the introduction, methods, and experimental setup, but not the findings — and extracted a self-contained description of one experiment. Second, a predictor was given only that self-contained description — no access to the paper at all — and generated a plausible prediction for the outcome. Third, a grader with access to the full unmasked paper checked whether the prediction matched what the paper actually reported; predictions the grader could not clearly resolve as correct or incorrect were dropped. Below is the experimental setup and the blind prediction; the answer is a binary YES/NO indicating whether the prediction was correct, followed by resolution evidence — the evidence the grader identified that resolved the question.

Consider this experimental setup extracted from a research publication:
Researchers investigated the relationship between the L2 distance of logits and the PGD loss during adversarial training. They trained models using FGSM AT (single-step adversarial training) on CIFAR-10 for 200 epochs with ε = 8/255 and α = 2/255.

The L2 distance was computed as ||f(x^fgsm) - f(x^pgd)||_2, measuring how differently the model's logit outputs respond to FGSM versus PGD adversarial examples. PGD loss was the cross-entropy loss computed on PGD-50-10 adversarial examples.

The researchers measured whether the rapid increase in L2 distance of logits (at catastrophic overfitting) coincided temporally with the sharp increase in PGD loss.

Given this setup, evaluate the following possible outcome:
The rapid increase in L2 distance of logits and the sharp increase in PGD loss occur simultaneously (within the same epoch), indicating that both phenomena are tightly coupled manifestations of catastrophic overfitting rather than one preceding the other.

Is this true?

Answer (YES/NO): YES